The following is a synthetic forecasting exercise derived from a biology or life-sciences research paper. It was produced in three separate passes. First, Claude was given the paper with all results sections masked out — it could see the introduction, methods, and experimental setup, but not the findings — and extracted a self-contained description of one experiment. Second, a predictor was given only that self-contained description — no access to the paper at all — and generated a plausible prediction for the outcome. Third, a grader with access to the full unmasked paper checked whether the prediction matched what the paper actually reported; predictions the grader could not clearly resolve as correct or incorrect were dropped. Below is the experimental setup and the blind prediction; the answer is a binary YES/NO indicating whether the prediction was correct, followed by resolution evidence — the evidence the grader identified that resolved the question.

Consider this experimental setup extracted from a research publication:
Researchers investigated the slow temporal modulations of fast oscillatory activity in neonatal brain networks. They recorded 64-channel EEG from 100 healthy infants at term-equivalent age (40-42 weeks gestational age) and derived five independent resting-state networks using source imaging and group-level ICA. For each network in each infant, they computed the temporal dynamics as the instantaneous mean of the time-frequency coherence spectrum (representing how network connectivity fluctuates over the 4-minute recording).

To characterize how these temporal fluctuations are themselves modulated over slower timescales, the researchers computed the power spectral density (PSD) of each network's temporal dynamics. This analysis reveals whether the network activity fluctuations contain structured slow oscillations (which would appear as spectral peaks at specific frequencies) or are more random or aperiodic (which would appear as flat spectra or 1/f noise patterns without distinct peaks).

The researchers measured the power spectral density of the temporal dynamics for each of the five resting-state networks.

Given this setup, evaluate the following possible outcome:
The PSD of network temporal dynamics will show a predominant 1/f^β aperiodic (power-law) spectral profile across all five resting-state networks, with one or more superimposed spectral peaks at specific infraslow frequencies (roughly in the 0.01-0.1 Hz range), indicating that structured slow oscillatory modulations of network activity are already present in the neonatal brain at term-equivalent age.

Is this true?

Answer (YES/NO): YES